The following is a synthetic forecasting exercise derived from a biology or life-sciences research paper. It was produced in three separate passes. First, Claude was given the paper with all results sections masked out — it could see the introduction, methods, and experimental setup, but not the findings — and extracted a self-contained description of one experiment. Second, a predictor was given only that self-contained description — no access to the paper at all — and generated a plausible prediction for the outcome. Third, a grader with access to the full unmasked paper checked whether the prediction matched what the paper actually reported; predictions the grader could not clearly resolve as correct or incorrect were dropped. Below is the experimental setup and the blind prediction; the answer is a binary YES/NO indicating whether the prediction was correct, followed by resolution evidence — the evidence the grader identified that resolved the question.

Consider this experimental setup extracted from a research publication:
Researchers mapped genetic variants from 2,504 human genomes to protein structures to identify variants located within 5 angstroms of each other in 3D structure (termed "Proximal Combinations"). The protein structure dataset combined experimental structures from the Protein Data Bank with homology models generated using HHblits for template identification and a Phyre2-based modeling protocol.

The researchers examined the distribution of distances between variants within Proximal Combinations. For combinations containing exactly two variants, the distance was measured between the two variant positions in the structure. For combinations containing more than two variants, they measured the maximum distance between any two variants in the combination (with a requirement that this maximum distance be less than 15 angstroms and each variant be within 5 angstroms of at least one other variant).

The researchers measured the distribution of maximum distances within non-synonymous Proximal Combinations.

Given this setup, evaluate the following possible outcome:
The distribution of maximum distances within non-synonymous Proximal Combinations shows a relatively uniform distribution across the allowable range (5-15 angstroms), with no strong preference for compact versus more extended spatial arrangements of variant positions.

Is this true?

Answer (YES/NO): NO